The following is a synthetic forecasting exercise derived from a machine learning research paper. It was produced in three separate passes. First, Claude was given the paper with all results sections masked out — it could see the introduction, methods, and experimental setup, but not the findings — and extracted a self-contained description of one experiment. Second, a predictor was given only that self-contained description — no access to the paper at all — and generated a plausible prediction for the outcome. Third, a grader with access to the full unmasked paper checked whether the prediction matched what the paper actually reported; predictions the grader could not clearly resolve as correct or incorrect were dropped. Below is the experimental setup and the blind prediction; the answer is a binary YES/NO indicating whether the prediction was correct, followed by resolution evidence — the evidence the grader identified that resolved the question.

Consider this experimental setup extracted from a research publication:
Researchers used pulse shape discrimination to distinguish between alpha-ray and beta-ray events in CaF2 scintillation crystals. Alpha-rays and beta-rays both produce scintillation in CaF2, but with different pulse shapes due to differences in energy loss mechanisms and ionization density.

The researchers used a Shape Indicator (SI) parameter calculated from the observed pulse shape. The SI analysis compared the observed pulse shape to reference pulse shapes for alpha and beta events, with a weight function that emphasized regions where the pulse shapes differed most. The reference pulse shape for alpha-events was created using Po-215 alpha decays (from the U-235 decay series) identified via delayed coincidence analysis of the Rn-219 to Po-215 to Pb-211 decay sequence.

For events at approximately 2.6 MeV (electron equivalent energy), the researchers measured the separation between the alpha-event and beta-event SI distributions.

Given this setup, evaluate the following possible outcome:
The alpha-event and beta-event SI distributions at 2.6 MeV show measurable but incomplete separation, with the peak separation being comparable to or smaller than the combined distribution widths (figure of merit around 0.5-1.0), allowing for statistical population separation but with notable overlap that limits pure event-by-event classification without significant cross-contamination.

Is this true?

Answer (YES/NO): NO